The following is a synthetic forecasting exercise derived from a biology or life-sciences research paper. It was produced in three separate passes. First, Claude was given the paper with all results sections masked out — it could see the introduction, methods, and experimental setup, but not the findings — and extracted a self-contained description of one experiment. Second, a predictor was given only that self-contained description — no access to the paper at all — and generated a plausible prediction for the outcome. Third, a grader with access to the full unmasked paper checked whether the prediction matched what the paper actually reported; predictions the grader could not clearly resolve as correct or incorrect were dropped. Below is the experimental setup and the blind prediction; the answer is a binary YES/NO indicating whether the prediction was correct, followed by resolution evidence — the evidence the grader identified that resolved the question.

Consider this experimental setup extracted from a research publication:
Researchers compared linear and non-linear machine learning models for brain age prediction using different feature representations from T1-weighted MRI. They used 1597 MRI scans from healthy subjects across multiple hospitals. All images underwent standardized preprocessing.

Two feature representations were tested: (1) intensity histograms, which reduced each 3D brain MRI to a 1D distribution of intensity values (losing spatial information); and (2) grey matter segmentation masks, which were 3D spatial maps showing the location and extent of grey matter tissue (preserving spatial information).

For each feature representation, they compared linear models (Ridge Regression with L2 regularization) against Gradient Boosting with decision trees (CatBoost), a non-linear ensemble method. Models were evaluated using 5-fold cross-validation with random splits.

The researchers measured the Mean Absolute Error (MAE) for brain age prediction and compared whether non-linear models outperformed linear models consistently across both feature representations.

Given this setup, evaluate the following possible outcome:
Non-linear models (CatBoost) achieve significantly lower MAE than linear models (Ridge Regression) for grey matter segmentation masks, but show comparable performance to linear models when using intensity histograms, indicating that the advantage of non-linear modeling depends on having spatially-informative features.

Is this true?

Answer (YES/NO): NO